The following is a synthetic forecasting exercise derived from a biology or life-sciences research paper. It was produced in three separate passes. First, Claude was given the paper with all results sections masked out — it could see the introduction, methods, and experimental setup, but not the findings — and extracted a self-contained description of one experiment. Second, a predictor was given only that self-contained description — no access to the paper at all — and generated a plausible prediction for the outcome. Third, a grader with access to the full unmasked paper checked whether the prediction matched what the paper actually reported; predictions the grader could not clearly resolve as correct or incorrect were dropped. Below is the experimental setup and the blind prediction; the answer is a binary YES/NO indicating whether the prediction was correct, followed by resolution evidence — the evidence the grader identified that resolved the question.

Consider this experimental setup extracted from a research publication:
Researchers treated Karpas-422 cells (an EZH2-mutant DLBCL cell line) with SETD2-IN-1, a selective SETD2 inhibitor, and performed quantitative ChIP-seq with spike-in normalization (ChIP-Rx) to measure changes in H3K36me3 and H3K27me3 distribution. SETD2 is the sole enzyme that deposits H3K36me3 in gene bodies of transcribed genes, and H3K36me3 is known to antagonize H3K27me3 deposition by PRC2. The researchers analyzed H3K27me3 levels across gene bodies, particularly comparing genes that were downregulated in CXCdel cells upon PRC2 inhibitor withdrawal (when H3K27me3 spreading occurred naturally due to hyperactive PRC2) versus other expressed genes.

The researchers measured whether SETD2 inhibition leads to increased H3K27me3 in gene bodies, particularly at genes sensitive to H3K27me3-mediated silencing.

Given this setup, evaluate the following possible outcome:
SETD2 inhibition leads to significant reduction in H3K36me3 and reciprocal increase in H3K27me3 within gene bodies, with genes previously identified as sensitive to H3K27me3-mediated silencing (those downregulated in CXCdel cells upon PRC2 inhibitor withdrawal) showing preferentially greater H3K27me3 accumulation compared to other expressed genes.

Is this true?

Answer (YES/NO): YES